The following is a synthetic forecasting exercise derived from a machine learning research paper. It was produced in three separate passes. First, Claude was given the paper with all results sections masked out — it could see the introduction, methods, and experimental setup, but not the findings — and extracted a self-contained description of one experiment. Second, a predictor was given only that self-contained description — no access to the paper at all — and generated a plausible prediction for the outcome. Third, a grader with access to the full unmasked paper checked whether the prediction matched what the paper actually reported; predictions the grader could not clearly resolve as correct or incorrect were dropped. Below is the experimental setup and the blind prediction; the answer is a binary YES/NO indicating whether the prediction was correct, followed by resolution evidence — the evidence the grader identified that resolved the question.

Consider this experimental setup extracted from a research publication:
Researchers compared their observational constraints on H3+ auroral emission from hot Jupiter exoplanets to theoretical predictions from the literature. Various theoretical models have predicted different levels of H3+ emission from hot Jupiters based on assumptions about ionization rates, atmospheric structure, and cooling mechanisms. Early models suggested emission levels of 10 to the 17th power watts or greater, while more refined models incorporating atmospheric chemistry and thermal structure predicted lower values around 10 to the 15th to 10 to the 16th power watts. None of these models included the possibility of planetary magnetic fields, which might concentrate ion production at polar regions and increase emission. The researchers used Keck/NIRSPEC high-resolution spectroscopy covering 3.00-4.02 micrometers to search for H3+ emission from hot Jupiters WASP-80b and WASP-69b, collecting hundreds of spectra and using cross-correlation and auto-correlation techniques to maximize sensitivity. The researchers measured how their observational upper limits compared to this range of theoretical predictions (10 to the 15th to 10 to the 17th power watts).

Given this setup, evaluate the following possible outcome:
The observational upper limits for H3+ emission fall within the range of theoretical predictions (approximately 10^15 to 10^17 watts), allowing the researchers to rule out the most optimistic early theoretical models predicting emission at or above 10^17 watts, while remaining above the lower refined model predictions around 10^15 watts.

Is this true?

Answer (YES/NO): NO